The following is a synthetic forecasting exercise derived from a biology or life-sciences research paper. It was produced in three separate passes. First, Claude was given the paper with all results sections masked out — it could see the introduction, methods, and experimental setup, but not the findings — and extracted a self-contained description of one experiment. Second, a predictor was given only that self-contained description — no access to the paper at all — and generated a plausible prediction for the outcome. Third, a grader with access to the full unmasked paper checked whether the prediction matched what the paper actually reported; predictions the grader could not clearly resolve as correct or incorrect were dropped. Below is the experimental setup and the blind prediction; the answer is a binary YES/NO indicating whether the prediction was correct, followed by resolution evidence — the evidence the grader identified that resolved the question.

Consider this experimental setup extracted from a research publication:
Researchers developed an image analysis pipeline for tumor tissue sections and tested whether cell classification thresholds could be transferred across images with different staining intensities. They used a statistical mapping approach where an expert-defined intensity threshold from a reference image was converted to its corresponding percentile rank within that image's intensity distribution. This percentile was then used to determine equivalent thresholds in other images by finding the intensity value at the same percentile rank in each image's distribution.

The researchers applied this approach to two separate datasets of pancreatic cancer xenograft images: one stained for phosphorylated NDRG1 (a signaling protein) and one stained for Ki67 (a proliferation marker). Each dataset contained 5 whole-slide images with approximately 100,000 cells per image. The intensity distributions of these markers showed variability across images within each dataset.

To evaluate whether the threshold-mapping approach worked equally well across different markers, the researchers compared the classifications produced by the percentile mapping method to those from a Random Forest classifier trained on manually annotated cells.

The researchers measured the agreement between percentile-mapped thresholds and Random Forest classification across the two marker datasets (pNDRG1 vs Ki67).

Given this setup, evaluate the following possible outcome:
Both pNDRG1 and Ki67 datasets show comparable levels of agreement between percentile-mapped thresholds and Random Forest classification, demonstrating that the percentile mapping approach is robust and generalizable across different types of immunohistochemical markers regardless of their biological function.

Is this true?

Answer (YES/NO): YES